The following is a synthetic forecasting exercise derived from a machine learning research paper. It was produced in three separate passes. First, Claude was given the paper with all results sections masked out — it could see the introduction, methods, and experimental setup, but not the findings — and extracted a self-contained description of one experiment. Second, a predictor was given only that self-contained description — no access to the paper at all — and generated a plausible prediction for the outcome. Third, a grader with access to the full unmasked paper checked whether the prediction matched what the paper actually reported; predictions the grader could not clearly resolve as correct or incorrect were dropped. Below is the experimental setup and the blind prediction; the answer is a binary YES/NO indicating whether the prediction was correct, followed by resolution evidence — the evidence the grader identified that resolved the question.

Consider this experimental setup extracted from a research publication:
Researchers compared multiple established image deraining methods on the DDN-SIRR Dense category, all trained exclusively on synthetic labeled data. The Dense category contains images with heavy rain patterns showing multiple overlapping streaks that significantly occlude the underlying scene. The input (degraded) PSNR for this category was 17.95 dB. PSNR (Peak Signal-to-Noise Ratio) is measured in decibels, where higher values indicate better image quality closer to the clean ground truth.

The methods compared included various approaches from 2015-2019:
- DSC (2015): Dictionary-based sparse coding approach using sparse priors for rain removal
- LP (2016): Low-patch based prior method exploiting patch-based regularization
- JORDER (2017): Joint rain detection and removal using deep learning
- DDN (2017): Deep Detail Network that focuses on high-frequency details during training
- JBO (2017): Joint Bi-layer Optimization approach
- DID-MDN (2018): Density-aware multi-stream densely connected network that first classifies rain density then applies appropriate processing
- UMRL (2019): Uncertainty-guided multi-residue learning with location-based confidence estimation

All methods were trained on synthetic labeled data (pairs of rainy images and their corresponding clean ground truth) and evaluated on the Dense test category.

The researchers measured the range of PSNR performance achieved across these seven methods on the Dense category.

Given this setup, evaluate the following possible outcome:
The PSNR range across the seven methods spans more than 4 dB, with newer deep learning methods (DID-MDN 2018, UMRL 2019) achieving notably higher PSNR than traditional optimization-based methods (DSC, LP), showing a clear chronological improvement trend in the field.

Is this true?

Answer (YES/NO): NO